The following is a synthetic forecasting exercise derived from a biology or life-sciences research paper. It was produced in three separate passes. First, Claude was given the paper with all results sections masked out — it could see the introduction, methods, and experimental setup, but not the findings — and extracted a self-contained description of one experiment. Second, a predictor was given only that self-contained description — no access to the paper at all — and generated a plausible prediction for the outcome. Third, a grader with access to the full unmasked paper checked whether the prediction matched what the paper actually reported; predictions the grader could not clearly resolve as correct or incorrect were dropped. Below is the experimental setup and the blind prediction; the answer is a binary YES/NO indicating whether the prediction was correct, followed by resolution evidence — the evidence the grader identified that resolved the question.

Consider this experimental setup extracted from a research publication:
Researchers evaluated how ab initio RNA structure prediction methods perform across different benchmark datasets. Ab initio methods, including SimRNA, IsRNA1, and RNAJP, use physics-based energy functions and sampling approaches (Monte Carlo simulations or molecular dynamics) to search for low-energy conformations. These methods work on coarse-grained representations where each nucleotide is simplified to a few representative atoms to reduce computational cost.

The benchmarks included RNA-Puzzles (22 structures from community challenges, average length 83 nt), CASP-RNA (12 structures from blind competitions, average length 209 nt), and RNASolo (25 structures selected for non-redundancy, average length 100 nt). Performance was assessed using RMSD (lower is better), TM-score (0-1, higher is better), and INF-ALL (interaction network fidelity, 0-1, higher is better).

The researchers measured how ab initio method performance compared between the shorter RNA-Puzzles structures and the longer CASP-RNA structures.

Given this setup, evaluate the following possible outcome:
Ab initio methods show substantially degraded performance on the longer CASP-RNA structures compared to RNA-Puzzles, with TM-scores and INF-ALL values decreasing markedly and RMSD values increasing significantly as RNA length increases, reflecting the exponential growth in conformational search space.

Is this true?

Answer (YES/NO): NO